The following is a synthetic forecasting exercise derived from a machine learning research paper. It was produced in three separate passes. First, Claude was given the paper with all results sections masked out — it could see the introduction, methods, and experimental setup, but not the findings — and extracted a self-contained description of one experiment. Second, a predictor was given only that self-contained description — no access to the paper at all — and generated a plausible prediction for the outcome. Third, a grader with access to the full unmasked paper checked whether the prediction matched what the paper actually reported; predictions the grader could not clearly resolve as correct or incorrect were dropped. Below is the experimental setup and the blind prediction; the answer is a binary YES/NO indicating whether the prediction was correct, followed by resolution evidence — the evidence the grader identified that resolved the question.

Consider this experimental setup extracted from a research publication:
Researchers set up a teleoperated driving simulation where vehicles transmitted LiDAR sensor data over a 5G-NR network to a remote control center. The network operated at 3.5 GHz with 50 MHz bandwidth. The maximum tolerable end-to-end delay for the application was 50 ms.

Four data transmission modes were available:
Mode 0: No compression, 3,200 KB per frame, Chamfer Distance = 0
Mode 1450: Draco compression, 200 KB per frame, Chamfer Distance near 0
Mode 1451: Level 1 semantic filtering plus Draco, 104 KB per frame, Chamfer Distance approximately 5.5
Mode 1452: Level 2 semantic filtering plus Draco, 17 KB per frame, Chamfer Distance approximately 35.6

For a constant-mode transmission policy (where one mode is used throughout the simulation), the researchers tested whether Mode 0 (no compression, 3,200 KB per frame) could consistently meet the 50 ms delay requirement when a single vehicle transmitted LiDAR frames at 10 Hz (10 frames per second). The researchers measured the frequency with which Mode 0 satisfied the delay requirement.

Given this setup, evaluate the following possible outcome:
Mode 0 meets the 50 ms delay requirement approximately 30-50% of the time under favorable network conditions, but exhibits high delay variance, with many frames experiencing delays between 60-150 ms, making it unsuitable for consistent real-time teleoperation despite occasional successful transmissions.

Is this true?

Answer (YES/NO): NO